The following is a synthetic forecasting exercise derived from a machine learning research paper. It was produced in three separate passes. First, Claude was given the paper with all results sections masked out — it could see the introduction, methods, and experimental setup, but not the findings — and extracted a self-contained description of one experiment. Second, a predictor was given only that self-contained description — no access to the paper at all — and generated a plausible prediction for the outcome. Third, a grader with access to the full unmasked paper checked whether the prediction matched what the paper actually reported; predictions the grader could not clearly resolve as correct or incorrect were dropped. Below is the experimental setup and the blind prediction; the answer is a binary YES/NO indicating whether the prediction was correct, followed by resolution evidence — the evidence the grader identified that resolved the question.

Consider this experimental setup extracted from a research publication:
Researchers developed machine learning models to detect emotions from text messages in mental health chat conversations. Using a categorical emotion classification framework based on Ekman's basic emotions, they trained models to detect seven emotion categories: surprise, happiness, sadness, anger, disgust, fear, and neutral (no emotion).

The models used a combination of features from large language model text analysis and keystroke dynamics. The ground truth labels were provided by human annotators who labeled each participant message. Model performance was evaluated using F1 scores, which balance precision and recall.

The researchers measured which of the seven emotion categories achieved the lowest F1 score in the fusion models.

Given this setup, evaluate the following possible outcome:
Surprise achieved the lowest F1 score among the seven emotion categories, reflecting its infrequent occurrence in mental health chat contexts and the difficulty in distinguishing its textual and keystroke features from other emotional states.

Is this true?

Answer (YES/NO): NO